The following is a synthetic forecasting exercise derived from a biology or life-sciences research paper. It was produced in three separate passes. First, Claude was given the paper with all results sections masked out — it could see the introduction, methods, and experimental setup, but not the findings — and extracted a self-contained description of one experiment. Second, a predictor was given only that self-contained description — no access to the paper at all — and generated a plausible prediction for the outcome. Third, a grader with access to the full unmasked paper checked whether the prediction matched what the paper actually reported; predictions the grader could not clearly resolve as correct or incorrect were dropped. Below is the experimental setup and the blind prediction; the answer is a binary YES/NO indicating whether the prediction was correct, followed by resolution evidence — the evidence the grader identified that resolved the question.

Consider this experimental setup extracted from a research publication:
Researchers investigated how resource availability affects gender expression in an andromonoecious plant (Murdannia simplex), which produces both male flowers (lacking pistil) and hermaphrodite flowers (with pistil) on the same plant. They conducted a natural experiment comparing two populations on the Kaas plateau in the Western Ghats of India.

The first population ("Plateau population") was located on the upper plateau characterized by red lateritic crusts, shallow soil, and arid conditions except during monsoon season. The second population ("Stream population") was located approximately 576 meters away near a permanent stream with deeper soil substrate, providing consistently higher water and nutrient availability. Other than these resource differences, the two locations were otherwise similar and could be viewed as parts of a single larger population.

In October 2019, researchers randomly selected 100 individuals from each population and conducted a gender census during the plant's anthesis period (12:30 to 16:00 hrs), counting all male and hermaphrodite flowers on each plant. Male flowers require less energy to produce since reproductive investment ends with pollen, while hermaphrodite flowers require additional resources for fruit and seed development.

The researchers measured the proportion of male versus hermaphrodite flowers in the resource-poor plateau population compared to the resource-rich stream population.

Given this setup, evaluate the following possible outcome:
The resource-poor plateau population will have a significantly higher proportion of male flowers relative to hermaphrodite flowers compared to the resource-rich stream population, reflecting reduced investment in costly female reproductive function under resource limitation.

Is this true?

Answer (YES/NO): YES